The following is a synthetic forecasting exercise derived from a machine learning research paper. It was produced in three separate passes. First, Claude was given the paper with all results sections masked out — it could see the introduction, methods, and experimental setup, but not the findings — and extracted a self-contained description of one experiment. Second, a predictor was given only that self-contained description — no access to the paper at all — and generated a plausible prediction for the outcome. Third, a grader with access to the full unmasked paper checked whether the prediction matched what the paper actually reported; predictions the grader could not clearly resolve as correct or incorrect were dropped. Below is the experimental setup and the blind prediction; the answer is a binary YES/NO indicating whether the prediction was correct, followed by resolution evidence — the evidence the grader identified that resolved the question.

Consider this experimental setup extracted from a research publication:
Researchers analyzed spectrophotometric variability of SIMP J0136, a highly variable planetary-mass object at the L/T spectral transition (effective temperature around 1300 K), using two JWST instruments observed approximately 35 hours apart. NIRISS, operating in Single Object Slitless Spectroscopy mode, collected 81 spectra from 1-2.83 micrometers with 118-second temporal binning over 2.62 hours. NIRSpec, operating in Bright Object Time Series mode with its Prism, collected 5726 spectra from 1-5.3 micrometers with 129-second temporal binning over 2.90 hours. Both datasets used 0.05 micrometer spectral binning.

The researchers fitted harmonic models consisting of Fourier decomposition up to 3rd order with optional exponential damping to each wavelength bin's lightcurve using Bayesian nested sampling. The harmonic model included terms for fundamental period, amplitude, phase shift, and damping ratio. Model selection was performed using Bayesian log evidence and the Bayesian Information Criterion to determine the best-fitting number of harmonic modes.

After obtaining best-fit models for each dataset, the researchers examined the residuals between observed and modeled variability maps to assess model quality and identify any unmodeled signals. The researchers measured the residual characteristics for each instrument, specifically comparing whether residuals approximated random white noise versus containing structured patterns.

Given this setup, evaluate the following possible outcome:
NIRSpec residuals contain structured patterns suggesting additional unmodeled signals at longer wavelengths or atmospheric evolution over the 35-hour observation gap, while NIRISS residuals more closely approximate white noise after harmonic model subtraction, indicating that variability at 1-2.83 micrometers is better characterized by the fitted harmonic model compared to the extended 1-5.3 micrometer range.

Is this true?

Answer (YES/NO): NO